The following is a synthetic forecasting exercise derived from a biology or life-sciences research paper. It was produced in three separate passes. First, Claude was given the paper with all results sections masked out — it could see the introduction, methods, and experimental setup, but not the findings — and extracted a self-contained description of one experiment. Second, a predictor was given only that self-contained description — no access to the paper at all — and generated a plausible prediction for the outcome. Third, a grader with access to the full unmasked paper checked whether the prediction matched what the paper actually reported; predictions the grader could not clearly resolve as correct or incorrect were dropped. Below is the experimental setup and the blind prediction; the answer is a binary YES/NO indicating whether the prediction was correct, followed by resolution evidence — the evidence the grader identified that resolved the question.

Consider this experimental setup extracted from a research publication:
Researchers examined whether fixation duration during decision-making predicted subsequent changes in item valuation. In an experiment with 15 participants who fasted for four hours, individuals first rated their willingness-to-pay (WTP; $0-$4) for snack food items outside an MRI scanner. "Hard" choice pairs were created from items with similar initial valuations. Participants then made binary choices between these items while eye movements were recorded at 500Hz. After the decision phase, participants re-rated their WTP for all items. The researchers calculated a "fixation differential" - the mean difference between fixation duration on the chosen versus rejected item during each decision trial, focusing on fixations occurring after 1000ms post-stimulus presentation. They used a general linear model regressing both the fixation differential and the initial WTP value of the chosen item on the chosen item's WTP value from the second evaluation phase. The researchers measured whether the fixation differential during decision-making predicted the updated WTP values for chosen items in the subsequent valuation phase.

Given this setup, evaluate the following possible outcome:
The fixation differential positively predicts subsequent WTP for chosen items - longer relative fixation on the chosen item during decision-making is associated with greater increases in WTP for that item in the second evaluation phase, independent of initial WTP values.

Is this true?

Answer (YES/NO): YES